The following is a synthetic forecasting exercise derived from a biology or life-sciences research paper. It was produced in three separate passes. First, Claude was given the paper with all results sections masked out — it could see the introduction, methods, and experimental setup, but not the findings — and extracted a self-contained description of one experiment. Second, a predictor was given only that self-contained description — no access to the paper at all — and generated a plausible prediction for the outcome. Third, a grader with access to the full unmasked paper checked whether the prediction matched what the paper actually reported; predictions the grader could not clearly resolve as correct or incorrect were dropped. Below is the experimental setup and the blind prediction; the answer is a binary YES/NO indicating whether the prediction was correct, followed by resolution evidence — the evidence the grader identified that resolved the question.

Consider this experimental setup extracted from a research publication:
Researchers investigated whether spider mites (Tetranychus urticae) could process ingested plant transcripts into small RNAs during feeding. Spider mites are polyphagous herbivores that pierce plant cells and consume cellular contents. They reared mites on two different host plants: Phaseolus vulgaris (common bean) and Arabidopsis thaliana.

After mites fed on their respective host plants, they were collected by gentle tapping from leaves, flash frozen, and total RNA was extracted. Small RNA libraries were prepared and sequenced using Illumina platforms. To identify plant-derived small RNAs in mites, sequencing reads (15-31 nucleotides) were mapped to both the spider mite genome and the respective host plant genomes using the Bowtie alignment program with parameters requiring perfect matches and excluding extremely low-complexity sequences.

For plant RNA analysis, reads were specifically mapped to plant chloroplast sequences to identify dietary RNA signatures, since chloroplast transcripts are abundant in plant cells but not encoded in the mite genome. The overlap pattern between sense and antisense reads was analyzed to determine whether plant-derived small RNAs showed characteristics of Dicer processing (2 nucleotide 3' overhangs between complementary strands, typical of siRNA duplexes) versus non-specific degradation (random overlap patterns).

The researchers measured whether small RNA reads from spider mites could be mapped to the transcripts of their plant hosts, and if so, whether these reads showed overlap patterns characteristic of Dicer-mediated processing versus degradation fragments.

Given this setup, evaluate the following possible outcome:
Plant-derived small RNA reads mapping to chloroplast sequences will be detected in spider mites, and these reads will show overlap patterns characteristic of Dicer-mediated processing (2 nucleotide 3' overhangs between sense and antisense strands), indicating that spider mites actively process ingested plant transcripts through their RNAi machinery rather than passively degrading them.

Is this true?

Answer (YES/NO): YES